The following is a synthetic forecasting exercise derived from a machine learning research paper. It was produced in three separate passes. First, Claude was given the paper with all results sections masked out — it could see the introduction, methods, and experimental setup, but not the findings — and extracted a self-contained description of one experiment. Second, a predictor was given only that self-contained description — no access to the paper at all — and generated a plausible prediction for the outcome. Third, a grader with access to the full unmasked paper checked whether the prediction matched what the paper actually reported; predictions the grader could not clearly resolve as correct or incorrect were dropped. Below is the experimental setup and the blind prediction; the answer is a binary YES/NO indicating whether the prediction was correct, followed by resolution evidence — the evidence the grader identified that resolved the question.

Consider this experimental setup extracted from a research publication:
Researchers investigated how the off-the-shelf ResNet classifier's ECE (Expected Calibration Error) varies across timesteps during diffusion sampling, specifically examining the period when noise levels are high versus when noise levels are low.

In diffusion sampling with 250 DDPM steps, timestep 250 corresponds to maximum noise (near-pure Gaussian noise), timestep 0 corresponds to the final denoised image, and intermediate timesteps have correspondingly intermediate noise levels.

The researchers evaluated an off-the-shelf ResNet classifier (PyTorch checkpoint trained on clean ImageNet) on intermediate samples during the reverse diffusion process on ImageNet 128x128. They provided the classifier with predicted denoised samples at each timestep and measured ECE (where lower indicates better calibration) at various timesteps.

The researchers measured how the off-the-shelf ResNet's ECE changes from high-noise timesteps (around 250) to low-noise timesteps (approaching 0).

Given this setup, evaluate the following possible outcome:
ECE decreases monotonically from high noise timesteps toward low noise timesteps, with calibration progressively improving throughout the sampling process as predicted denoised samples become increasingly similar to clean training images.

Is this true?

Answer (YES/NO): NO